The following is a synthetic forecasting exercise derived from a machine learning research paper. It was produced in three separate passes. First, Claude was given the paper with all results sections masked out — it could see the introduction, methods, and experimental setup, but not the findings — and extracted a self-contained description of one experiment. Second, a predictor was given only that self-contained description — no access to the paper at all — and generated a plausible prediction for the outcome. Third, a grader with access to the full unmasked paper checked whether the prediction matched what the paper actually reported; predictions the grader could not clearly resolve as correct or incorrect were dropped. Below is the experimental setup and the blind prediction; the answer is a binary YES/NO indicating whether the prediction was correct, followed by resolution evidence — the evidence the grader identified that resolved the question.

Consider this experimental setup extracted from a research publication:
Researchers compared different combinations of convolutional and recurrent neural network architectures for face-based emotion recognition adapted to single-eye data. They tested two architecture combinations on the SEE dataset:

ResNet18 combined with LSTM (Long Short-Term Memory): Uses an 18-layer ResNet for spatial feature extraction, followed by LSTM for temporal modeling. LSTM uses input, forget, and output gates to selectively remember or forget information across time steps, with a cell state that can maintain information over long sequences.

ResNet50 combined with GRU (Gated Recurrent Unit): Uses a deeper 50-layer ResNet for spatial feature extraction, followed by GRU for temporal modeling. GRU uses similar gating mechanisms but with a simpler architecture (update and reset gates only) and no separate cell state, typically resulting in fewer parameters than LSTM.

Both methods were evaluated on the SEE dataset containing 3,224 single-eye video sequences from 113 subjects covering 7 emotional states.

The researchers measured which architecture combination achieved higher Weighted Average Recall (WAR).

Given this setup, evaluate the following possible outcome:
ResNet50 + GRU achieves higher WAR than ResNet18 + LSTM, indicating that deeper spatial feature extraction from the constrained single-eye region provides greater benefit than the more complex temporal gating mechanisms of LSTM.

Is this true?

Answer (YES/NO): NO